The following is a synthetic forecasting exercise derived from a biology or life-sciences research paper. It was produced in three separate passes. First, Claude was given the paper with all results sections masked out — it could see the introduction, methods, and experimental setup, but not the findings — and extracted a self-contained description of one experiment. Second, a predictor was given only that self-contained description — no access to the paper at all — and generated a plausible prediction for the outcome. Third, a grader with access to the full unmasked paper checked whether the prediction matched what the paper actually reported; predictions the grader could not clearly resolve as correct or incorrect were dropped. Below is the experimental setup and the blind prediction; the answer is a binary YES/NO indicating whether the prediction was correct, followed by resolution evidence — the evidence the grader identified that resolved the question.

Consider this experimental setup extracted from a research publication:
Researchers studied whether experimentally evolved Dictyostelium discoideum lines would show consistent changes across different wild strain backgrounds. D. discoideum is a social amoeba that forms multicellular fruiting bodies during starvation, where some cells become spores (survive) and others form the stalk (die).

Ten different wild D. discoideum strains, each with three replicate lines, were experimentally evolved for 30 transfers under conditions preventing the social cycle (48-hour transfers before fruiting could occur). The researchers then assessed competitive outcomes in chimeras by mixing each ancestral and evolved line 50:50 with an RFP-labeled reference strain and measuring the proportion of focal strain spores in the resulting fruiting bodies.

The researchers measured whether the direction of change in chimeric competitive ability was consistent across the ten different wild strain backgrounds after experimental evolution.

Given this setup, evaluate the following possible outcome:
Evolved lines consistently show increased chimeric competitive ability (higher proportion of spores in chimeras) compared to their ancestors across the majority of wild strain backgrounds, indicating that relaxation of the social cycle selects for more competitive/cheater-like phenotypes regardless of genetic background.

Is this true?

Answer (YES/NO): NO